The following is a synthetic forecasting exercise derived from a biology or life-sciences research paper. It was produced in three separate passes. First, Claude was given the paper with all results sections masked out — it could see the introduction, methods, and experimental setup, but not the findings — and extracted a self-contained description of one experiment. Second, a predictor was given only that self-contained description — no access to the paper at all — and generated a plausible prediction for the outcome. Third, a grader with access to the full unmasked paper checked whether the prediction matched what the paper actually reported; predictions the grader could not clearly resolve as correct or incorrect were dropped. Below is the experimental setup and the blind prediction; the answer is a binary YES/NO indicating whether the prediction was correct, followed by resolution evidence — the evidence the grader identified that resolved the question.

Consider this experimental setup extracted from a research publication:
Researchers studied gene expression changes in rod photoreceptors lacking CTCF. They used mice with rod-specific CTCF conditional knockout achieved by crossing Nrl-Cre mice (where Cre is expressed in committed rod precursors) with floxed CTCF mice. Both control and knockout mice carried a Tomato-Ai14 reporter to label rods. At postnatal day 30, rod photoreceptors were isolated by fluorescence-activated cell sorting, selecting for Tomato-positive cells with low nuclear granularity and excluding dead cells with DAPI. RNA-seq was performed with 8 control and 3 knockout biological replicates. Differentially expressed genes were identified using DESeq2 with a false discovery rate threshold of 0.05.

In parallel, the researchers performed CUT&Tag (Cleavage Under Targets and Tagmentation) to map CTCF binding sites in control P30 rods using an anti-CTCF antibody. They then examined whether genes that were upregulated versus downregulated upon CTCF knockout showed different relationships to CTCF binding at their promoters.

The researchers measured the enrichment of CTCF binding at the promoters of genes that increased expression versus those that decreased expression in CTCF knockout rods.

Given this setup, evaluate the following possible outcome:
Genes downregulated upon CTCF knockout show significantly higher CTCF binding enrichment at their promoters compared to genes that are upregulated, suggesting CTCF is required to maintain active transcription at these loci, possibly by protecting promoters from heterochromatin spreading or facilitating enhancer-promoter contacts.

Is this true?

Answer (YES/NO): NO